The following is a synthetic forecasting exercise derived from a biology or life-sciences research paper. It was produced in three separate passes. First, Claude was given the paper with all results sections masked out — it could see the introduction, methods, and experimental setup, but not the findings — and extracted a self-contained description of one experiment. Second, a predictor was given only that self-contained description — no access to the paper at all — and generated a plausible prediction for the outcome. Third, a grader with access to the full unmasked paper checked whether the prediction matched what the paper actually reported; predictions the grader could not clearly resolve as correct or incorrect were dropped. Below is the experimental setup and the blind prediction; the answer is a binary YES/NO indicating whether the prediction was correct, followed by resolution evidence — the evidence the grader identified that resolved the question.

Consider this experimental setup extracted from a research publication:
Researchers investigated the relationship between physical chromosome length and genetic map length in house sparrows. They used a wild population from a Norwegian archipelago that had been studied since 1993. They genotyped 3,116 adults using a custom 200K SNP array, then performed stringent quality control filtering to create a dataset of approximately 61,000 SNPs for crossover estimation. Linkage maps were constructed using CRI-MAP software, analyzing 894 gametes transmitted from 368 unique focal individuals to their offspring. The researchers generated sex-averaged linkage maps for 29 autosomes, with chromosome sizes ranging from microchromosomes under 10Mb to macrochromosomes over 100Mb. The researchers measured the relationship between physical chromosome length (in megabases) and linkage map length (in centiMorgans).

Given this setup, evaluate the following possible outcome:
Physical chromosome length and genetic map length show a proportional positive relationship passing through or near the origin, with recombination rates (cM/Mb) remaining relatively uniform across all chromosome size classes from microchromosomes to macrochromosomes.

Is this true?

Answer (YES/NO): NO